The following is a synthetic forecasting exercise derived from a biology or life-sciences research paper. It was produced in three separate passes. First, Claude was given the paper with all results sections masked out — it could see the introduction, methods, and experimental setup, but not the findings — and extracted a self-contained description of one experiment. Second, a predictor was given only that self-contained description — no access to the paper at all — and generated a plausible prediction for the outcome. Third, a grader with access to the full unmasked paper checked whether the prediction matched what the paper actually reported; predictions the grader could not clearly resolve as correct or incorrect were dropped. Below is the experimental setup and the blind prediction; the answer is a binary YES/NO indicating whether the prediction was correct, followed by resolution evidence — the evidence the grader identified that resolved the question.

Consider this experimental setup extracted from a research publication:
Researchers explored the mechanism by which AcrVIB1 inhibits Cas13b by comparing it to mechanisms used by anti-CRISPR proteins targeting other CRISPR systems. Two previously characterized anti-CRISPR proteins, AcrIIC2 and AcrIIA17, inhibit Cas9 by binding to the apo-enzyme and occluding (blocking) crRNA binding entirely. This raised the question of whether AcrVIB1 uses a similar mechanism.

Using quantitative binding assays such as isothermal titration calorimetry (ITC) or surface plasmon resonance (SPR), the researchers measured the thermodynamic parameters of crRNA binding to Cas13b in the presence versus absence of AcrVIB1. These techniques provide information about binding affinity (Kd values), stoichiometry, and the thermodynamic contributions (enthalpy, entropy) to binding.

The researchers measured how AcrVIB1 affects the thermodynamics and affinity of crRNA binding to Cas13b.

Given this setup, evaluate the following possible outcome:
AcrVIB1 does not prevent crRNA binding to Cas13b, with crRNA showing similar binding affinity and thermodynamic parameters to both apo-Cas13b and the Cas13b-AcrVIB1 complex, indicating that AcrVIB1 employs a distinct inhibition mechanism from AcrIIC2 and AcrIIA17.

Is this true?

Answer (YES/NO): NO